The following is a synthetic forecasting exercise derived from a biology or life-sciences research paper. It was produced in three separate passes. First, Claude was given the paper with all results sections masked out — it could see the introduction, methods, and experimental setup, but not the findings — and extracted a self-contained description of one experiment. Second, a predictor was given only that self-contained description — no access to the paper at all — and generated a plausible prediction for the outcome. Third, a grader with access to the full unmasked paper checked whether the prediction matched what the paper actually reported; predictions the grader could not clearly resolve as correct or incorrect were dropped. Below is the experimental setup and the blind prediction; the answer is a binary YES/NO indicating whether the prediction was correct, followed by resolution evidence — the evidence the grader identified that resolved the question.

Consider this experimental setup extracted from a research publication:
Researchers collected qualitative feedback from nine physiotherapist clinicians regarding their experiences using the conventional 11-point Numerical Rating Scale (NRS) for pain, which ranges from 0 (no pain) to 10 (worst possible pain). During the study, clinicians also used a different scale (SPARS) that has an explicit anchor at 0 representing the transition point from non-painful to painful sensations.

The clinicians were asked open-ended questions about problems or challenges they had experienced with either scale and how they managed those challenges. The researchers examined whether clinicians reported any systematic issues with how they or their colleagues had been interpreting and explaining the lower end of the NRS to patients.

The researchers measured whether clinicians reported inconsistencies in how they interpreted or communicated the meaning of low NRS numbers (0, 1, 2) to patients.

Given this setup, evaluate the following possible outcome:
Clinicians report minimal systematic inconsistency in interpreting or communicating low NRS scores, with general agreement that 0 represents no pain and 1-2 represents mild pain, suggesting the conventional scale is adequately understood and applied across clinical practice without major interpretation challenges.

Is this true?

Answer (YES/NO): NO